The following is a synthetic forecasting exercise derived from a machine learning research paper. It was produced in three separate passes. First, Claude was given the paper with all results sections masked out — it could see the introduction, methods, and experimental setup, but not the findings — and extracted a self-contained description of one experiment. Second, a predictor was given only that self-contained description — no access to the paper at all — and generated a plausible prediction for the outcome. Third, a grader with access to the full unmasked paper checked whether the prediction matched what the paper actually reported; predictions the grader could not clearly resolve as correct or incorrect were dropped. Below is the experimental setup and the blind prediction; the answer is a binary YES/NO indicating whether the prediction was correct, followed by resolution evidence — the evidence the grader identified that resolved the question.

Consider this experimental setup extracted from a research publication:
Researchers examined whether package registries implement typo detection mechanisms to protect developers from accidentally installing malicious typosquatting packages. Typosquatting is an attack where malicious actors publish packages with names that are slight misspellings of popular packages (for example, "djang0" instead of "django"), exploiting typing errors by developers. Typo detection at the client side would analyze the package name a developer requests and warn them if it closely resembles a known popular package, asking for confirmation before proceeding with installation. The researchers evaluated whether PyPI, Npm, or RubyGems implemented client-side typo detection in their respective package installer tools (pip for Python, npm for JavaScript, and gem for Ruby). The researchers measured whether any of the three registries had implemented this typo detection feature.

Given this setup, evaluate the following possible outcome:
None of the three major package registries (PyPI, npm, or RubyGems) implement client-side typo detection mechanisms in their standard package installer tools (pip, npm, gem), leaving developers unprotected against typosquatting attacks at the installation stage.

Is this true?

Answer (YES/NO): YES